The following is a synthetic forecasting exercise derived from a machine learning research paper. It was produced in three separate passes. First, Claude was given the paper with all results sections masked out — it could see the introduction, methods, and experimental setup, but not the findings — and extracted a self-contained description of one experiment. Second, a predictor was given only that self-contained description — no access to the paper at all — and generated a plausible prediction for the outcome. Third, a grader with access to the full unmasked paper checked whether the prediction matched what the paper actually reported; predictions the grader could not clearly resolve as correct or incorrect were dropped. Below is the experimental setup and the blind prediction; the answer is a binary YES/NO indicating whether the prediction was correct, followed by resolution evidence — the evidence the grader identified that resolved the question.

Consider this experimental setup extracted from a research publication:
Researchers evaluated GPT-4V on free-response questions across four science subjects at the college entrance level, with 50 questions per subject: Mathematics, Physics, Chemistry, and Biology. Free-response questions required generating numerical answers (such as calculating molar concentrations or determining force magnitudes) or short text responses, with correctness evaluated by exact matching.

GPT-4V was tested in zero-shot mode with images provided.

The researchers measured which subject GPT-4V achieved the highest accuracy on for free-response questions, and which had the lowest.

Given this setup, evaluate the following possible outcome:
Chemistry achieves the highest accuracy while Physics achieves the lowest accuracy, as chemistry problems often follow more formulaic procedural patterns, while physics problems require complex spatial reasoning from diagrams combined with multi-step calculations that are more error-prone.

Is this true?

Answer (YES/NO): NO